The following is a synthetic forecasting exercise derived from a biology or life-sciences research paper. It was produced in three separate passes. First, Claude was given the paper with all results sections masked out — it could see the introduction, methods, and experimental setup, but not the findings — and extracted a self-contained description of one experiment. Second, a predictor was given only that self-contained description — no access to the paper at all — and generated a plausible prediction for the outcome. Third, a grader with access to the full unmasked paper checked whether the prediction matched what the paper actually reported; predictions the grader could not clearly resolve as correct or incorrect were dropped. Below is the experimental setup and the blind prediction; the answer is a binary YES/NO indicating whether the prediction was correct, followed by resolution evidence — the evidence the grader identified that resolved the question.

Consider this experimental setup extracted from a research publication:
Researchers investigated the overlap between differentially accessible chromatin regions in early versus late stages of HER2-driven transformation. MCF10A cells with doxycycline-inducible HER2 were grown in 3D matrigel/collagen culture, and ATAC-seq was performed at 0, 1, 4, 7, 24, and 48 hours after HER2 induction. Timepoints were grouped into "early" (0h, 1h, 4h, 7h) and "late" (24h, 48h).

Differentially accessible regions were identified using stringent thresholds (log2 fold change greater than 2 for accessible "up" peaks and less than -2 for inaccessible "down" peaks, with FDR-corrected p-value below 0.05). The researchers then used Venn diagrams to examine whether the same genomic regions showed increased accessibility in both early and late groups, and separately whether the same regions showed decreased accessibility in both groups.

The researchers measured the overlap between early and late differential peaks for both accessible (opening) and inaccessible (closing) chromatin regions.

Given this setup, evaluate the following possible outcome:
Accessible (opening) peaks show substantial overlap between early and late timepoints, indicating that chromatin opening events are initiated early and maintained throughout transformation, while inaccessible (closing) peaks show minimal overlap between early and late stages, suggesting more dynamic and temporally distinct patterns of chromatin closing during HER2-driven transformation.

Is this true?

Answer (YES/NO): NO